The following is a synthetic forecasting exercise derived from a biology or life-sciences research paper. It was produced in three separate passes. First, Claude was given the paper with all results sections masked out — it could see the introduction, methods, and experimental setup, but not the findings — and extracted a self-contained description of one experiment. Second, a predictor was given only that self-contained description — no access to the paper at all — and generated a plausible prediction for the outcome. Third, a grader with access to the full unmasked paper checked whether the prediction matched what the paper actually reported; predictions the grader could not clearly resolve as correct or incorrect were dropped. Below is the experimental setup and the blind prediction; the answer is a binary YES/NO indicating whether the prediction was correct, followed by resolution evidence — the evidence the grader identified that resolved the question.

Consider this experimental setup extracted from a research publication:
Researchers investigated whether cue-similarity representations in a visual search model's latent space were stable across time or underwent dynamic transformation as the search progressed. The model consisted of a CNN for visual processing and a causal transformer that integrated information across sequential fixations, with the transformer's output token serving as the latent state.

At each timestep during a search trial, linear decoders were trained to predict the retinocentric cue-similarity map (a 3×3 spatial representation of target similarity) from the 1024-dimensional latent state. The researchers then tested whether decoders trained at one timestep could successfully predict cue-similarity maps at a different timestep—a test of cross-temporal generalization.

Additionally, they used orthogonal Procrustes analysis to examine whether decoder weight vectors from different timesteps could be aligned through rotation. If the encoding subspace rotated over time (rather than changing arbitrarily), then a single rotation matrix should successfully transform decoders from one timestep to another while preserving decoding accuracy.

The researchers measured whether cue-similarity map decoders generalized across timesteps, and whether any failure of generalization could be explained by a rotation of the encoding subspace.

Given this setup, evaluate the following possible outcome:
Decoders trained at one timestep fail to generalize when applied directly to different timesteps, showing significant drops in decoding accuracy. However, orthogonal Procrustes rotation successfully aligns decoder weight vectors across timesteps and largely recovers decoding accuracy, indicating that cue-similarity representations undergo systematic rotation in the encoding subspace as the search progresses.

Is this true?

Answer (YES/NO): NO